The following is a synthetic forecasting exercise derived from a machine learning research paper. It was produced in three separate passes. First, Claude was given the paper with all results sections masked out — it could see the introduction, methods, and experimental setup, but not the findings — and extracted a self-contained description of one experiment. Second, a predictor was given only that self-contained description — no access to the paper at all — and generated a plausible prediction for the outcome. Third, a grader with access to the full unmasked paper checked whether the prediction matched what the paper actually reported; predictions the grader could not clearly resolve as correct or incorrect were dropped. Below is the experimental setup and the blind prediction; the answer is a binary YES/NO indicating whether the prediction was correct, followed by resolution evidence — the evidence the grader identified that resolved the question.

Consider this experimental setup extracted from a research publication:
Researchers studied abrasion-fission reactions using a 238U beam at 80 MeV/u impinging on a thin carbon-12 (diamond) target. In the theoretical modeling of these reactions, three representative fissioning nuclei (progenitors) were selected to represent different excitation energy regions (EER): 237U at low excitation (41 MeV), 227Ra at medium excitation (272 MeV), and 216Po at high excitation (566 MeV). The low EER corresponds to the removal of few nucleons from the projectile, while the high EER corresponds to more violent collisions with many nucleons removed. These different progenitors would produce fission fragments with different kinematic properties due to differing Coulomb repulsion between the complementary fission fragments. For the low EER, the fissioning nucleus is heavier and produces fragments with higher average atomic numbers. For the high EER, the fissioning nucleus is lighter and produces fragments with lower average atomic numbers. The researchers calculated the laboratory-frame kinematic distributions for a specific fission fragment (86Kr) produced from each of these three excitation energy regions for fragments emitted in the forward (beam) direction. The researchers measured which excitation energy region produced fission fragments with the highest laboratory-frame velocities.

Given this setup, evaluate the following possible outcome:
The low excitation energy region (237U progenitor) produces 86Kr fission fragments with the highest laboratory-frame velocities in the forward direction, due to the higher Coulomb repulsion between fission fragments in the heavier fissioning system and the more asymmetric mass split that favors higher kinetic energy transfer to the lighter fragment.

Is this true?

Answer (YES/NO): YES